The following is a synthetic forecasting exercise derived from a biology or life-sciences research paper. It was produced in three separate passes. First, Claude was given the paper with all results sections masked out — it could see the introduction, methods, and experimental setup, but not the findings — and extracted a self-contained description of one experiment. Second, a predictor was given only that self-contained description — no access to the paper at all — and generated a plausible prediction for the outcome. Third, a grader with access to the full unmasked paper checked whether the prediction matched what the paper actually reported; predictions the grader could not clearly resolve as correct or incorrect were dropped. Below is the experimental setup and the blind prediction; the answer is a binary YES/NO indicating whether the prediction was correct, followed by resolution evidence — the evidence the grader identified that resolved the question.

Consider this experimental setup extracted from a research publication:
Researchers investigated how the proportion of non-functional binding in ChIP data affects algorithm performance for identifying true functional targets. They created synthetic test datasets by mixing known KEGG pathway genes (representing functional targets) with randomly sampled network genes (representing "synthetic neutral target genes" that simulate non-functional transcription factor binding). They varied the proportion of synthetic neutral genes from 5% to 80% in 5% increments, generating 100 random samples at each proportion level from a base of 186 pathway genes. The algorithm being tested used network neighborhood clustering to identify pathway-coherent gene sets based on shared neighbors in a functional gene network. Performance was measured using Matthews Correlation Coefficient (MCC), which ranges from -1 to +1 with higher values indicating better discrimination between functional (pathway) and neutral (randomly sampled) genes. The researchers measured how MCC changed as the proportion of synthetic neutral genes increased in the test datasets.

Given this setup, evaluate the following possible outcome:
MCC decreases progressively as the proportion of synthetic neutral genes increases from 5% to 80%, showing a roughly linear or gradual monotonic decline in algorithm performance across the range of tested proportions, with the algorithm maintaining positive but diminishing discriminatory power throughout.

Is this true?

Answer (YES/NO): NO